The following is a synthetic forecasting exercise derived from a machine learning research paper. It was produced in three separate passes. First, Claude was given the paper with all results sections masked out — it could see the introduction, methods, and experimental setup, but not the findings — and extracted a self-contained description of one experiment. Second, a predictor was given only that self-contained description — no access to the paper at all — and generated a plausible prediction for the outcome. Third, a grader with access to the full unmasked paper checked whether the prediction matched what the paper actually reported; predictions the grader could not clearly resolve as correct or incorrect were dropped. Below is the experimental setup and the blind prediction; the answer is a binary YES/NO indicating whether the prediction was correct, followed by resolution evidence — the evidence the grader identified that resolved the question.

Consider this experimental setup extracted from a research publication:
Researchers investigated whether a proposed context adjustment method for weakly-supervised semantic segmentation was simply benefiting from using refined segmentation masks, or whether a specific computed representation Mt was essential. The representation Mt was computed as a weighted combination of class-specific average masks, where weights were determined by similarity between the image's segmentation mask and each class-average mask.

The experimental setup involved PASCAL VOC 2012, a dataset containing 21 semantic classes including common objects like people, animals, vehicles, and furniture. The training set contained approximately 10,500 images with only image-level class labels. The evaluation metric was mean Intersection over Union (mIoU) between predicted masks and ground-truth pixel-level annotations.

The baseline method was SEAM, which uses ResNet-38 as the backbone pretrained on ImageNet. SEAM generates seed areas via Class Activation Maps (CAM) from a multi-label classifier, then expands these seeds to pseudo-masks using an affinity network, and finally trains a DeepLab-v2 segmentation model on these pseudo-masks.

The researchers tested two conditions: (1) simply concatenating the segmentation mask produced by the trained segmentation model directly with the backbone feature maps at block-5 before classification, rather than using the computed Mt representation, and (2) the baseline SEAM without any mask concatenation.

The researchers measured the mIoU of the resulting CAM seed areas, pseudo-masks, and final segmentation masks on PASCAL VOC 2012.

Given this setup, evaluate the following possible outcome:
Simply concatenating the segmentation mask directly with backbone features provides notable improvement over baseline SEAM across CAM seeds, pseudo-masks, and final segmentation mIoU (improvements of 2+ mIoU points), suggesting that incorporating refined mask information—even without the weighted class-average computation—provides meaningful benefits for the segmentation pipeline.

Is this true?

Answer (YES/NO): NO